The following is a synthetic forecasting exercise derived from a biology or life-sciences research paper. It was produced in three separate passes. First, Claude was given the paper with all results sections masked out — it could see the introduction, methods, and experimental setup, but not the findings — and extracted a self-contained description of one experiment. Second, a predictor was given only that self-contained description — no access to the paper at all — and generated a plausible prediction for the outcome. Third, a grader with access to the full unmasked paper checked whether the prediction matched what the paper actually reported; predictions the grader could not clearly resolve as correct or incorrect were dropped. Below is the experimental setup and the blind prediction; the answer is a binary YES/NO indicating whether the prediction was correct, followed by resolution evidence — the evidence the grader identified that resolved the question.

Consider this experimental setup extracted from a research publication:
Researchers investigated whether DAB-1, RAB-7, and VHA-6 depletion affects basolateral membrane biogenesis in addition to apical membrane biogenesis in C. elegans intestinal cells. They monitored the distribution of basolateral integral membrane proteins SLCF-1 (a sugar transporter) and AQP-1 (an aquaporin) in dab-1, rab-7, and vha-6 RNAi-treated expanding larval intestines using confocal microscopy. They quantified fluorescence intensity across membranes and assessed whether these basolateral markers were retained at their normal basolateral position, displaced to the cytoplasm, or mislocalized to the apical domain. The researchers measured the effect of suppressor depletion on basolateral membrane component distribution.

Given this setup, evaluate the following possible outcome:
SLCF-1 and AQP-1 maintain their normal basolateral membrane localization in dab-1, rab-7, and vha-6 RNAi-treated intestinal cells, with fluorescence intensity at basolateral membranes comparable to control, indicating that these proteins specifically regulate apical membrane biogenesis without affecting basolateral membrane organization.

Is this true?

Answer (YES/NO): NO